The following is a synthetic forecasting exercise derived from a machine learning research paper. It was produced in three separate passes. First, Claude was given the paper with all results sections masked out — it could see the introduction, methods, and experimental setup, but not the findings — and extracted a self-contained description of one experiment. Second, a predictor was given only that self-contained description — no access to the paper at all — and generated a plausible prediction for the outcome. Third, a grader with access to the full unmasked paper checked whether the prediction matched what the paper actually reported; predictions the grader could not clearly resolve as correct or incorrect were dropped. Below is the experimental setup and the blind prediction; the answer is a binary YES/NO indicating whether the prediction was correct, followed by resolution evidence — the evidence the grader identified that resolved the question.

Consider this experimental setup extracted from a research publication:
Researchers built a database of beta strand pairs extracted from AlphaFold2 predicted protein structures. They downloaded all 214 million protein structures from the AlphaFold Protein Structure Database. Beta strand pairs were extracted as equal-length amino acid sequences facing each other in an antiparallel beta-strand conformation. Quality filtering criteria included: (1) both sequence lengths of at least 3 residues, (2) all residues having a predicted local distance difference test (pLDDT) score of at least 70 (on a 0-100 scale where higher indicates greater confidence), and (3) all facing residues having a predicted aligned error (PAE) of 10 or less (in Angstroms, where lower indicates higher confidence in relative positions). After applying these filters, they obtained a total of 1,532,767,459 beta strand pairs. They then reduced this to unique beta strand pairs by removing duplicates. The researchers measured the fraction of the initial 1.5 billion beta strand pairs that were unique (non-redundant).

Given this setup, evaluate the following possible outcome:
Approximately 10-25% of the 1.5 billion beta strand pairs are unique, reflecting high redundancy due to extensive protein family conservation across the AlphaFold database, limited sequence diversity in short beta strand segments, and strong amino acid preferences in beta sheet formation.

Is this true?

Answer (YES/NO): NO